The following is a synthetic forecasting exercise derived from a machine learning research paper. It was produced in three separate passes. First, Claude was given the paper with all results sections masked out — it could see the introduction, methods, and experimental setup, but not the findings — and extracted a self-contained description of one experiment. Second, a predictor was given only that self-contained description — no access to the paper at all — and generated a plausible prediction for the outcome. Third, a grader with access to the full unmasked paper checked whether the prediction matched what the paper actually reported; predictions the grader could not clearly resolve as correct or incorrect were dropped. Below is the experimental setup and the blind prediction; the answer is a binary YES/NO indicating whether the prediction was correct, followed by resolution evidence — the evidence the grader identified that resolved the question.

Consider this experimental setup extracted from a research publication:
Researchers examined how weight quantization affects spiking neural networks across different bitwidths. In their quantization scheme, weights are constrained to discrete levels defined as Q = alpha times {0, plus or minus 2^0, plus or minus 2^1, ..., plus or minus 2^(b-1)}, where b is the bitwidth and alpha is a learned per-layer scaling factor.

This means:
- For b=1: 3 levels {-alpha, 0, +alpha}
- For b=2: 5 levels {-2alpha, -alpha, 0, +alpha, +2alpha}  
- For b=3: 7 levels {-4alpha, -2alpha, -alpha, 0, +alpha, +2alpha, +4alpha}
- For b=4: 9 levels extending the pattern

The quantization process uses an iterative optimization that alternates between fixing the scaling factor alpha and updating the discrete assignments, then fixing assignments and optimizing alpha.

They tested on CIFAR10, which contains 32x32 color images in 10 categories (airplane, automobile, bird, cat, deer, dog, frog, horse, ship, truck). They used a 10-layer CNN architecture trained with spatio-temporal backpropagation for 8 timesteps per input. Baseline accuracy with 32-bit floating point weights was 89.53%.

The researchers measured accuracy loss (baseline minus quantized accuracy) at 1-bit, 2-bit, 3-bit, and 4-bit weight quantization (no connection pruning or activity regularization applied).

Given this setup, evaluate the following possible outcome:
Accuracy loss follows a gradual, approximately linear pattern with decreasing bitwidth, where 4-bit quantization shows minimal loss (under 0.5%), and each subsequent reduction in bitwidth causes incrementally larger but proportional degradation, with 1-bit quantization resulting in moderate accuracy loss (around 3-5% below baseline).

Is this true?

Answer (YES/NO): NO